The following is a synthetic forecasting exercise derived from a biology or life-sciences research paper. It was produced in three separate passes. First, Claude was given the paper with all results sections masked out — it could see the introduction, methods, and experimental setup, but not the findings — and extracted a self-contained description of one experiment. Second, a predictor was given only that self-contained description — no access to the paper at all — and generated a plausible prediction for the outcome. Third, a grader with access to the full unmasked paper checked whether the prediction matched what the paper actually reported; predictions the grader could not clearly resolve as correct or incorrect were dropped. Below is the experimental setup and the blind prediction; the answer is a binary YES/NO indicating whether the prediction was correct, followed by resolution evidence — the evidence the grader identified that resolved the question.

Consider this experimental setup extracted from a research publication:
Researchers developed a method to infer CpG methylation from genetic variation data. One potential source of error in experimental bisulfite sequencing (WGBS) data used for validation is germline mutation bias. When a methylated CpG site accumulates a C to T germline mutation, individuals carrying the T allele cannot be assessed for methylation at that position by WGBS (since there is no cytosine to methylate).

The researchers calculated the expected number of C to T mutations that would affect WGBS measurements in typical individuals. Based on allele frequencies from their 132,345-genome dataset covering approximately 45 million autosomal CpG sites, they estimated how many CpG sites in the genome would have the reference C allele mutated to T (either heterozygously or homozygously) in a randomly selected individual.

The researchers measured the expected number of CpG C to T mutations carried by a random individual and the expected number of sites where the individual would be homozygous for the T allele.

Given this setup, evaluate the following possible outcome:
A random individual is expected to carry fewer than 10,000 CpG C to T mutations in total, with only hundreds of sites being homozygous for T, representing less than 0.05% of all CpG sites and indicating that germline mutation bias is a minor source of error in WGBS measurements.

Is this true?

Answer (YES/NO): NO